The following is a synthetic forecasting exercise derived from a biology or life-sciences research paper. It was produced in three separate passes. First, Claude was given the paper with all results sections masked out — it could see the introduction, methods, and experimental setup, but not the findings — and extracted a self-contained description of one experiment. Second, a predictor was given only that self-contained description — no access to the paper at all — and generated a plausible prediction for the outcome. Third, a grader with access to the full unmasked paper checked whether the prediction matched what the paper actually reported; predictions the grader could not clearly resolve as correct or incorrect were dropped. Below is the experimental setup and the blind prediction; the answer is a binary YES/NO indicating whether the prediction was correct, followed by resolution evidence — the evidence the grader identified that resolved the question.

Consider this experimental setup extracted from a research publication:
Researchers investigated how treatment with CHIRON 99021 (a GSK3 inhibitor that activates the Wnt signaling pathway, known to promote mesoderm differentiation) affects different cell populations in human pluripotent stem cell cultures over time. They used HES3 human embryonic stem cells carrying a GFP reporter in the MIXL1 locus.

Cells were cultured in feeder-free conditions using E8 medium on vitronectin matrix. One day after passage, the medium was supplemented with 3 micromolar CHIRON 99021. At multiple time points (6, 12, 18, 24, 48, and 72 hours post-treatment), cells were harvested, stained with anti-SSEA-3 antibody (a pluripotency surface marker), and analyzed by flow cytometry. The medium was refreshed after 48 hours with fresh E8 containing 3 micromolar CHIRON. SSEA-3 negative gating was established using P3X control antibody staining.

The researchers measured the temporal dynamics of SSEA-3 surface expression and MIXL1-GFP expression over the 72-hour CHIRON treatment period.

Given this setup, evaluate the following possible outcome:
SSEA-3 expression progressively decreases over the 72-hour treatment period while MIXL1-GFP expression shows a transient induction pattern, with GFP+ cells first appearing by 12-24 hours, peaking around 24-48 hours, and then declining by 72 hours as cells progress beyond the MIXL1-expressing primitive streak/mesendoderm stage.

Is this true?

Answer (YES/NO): NO